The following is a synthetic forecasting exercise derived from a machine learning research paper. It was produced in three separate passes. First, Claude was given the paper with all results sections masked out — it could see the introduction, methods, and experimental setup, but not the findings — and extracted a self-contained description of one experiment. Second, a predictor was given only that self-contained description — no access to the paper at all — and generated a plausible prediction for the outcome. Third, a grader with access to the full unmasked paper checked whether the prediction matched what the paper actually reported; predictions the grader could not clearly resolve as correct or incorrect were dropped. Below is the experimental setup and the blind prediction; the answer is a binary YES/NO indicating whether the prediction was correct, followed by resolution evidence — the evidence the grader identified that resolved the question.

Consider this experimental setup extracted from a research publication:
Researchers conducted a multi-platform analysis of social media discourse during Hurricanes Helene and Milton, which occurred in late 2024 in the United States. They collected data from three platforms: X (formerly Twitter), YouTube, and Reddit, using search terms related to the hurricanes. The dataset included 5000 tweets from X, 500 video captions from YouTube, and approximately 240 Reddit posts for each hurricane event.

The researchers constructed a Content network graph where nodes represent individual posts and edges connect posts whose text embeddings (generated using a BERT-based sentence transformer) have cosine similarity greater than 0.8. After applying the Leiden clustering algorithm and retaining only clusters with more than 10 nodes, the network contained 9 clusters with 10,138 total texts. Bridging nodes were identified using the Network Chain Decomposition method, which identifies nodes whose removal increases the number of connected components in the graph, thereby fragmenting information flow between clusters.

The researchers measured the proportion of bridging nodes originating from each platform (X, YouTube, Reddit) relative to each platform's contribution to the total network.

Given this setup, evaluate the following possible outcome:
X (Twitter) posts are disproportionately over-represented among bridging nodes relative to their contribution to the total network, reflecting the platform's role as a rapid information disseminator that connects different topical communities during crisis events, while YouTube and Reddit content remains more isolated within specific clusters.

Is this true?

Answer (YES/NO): YES